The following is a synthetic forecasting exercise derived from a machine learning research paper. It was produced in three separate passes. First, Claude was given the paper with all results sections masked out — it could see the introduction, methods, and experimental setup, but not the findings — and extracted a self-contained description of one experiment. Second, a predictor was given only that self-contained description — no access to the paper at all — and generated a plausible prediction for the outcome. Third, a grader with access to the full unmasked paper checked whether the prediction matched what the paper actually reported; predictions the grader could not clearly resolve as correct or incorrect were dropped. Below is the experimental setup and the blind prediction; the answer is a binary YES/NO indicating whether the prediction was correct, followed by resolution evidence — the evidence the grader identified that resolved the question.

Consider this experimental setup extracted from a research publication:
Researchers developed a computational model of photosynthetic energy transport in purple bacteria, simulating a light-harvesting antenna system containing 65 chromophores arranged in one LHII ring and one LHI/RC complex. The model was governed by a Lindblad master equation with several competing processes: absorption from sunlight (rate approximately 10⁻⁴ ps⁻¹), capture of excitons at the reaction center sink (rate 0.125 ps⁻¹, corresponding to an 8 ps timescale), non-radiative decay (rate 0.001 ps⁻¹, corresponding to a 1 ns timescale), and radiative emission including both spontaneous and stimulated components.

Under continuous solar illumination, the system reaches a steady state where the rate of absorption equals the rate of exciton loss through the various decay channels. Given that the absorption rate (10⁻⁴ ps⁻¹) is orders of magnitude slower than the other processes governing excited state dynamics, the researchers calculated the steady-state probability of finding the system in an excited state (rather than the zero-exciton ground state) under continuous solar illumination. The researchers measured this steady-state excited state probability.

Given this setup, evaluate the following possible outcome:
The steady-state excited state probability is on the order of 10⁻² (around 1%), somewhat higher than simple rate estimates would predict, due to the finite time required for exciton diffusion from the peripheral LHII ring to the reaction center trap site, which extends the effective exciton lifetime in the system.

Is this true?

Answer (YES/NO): NO